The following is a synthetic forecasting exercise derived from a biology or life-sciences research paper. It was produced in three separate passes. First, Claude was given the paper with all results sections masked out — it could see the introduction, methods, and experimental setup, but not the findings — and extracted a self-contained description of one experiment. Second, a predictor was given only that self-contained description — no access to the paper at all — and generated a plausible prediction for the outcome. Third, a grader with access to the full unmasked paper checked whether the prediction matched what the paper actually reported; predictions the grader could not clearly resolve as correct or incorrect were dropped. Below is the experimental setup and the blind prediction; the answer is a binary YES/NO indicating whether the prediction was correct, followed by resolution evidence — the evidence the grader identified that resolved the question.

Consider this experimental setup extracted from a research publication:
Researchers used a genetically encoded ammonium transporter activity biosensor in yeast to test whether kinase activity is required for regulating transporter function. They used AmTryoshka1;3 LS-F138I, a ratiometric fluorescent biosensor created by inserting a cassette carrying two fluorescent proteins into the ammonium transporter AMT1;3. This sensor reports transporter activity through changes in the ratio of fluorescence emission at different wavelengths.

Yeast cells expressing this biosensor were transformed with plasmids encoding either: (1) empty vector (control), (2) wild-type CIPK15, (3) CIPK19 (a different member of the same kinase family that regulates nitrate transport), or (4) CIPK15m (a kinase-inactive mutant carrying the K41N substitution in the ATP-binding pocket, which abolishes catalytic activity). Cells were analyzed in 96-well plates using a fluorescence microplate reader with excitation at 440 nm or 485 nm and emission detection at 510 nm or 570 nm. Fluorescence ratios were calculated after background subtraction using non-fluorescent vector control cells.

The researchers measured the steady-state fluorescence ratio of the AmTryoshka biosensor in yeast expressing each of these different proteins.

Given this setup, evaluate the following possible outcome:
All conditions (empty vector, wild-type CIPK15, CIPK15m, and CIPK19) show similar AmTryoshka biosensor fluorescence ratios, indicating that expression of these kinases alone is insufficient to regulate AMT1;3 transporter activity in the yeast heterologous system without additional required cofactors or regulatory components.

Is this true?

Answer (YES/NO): NO